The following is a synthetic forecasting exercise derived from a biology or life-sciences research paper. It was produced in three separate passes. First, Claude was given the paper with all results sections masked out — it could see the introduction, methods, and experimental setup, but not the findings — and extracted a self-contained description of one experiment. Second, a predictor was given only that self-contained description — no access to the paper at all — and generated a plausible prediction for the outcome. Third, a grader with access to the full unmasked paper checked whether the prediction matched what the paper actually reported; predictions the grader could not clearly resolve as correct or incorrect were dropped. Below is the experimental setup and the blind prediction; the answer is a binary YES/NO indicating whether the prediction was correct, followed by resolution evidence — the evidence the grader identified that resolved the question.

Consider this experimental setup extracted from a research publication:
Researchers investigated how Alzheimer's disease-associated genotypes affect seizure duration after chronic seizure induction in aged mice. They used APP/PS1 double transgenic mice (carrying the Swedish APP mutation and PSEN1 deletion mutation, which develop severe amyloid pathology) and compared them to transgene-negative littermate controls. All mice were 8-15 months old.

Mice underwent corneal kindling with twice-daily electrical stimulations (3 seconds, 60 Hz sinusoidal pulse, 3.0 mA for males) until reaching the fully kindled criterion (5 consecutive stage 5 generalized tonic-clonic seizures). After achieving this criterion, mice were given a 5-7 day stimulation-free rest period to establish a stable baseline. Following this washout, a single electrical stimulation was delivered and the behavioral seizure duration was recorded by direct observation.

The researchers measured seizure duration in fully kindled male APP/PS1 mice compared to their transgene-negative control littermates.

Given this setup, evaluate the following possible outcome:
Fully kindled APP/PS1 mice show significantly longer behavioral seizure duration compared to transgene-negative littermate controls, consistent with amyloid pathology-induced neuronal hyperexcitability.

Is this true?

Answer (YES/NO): YES